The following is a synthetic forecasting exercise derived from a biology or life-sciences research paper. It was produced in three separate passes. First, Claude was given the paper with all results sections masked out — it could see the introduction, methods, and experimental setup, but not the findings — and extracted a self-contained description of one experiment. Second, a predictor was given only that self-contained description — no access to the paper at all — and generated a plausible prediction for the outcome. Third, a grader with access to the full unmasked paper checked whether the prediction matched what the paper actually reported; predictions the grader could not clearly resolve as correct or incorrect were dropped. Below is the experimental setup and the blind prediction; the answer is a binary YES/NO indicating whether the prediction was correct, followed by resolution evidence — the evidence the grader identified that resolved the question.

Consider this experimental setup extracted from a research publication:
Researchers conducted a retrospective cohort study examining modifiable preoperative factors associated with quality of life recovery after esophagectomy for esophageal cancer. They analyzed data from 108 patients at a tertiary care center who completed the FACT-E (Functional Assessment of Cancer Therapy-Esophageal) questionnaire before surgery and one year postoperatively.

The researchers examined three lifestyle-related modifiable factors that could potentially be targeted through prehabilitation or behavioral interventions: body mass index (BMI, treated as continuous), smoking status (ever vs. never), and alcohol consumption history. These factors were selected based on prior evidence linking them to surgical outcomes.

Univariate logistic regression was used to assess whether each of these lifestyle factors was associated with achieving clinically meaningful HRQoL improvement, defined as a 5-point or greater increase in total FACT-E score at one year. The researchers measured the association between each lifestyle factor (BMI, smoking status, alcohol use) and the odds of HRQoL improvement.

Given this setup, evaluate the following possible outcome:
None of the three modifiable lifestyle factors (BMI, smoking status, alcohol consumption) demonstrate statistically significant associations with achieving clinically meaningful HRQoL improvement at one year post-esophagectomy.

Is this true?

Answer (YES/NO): YES